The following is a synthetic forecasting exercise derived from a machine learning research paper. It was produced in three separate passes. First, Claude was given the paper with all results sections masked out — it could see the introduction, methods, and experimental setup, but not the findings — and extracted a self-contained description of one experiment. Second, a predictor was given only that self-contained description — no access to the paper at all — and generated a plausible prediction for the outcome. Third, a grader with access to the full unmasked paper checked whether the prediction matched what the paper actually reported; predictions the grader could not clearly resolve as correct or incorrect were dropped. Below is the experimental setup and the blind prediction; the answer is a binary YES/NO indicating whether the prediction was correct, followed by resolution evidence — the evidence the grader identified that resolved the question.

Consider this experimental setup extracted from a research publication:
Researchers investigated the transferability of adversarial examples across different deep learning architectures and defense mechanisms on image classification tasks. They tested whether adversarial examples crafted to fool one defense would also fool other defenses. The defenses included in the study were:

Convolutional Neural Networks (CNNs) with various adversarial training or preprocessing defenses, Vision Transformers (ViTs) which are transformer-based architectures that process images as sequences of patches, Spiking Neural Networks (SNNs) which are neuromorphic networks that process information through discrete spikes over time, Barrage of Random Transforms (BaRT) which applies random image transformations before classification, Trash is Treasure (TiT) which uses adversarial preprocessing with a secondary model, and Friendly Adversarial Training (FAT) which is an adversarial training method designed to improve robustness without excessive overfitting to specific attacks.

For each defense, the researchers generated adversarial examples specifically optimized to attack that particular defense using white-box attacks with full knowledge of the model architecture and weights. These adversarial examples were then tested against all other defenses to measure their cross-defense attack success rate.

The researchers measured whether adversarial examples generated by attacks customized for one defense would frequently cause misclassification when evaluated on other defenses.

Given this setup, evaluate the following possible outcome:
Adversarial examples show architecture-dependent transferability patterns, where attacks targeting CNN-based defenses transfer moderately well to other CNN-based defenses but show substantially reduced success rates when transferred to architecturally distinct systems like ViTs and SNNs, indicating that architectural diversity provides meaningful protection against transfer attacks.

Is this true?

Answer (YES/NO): YES